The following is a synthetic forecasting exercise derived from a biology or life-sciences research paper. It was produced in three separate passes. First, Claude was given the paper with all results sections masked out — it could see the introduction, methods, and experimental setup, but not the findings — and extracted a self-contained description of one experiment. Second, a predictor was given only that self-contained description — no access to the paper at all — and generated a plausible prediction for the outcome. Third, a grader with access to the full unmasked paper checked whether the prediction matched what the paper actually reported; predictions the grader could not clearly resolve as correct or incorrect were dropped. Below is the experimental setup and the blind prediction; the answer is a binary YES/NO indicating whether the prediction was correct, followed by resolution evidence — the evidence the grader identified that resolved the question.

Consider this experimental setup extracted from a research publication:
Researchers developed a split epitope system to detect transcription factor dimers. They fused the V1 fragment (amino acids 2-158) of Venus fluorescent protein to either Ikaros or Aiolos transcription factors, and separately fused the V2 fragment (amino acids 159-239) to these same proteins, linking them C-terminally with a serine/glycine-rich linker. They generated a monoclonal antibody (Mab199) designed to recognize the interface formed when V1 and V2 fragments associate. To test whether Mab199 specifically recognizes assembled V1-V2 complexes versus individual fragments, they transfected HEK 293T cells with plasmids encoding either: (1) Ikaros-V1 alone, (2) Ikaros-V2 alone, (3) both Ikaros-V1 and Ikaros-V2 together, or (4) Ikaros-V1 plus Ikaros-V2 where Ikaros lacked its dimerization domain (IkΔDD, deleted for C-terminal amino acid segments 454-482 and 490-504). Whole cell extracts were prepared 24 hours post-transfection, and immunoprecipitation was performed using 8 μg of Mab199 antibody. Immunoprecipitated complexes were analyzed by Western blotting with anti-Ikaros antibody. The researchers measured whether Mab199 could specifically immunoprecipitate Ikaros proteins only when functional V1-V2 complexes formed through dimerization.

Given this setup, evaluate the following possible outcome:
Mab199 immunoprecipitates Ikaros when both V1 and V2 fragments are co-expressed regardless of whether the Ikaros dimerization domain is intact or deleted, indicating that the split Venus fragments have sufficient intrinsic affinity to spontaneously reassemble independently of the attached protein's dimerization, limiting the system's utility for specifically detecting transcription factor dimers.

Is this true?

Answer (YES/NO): NO